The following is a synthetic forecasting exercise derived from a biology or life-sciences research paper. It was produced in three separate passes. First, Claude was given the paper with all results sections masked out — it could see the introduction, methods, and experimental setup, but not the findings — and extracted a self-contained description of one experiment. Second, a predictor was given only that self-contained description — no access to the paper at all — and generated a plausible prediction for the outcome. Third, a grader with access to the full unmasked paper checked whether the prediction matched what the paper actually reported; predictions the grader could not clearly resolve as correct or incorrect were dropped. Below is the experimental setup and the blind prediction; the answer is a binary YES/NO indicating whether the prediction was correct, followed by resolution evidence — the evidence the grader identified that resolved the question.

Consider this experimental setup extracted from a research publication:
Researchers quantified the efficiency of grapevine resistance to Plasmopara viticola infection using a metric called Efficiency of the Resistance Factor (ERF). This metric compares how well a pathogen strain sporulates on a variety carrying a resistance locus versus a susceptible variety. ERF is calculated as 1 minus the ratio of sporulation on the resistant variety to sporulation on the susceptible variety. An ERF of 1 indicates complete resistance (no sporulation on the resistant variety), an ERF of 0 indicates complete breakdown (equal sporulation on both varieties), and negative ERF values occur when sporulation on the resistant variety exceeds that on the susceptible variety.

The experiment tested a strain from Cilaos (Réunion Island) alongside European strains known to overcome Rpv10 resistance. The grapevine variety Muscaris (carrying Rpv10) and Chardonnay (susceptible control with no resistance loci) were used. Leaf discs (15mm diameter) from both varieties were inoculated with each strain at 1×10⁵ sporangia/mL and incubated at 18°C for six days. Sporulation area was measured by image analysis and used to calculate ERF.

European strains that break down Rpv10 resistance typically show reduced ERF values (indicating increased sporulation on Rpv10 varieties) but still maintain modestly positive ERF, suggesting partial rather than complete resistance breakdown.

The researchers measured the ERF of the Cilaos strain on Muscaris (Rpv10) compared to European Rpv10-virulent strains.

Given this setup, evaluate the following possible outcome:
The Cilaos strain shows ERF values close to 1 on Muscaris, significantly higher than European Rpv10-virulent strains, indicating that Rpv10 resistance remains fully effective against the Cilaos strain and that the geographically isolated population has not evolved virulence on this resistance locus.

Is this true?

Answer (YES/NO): NO